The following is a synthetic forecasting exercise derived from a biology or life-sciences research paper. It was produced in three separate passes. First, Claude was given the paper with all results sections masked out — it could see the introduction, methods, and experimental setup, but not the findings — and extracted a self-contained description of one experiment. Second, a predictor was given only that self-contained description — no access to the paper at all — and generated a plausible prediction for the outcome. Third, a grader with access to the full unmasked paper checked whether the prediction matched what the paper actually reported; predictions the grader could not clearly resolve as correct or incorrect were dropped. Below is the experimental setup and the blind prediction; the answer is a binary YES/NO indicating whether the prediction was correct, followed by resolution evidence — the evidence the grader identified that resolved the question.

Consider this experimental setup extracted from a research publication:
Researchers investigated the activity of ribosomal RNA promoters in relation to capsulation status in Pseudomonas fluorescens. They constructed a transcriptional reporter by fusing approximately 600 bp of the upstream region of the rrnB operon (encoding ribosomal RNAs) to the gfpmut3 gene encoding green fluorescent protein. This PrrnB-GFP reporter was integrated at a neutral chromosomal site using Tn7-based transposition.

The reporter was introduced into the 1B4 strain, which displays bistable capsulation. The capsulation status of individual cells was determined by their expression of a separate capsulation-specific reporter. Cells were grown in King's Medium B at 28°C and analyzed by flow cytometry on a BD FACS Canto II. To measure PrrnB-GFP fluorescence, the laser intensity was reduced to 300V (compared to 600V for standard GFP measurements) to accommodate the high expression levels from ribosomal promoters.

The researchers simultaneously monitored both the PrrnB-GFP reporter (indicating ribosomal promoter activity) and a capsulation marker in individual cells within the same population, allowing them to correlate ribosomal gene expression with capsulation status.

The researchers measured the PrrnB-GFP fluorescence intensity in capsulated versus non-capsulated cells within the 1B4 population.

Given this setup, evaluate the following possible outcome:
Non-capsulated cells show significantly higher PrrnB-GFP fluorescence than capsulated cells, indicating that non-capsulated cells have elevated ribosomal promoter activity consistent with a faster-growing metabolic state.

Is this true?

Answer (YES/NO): NO